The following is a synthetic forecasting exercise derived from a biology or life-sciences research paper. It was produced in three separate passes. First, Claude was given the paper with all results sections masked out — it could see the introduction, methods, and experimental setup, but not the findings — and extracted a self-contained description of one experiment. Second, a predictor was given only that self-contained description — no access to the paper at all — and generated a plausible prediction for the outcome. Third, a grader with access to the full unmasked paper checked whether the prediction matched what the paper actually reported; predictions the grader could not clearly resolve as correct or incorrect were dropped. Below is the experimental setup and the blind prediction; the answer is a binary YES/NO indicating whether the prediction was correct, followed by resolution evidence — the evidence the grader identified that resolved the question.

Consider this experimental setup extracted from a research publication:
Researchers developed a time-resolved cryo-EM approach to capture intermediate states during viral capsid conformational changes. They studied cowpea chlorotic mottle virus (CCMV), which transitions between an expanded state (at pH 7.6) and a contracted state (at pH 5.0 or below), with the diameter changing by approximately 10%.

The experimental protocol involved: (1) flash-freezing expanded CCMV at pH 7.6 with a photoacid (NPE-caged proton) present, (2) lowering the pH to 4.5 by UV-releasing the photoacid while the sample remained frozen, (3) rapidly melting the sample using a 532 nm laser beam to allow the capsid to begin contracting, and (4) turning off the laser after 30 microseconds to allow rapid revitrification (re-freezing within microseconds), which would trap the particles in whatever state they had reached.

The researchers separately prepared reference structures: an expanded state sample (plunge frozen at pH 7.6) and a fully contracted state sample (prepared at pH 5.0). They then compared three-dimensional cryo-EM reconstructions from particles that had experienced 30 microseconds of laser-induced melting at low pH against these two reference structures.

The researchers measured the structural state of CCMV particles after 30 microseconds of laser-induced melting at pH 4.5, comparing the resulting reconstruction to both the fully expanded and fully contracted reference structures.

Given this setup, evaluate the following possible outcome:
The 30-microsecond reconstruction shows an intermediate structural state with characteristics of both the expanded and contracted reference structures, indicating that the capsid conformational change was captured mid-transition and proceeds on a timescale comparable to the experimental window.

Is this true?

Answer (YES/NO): YES